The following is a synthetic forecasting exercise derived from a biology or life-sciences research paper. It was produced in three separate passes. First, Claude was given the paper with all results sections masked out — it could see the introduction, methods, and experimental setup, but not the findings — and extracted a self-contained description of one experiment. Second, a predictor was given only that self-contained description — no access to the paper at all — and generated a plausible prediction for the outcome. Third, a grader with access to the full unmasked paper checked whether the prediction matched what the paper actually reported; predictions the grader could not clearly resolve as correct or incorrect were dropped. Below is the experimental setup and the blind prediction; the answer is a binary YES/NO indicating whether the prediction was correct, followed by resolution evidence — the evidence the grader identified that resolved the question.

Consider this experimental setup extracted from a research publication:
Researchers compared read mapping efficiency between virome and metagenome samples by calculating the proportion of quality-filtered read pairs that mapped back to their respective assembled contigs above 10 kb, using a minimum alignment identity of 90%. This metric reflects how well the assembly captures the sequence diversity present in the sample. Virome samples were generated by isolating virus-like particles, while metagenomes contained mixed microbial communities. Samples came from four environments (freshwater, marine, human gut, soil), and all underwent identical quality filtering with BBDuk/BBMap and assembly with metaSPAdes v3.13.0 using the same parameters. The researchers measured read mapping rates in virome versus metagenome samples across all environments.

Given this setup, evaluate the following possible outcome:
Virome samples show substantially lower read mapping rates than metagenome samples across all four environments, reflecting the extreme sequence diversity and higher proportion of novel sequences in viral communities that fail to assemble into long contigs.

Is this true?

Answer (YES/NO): NO